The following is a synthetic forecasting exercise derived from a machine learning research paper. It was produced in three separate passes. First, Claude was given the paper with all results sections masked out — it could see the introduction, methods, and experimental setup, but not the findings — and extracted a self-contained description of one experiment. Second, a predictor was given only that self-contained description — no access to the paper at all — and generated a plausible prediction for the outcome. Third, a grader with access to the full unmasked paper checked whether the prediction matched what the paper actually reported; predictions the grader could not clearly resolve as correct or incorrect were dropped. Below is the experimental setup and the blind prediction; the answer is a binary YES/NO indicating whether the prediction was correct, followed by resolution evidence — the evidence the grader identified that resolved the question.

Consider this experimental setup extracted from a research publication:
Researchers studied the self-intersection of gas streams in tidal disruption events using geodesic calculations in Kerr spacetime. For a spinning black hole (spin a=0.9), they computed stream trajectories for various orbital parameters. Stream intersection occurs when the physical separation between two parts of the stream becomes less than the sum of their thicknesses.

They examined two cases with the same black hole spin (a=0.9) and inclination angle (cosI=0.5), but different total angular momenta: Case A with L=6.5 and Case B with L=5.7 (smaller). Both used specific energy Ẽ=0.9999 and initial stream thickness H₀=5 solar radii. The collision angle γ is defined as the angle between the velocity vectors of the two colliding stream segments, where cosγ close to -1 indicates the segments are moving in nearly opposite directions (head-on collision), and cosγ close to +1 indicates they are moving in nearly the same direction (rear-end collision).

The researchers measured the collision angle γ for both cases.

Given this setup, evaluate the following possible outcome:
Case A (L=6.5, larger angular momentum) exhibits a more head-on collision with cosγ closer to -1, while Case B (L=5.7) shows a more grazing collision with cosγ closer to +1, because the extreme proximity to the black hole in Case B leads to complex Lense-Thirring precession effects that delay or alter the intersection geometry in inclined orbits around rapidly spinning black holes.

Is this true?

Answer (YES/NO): YES